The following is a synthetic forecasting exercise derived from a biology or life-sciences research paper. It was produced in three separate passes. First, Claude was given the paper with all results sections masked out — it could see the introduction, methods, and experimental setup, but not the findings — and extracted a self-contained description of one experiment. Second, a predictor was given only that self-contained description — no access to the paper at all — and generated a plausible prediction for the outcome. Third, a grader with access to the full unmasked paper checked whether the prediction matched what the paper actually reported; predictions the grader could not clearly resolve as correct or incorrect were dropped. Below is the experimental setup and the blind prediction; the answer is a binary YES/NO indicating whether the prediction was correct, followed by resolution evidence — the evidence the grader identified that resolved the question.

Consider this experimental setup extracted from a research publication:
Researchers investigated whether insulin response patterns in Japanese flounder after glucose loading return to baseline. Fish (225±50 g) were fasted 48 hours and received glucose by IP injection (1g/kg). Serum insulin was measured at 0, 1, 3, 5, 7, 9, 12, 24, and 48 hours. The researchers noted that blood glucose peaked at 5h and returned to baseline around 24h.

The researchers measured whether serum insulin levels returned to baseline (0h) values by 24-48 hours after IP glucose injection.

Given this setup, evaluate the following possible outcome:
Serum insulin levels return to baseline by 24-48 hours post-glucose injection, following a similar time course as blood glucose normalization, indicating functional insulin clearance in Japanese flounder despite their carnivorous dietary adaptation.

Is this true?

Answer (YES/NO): NO